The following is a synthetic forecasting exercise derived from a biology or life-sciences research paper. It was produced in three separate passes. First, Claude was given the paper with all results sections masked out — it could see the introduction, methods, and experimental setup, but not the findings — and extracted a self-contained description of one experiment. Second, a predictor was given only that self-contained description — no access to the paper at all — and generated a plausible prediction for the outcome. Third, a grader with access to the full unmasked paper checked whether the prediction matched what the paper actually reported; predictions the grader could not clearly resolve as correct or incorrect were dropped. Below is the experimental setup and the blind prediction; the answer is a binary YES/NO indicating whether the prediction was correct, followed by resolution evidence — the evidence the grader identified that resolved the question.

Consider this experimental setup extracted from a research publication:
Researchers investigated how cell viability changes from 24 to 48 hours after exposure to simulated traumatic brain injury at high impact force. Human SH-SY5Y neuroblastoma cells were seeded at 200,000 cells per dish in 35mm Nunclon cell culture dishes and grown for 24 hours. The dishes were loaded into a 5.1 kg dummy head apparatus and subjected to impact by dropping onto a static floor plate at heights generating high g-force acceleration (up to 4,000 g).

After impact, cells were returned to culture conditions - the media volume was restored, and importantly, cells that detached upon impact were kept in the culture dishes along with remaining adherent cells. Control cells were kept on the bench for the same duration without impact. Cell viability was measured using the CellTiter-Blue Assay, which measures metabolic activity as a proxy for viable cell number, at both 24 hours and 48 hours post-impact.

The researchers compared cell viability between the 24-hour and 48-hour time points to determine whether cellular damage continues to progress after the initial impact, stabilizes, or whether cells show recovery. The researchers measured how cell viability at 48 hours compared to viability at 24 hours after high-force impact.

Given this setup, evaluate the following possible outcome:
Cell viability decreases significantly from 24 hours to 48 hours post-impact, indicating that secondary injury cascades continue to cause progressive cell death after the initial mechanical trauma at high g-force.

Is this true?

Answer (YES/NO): YES